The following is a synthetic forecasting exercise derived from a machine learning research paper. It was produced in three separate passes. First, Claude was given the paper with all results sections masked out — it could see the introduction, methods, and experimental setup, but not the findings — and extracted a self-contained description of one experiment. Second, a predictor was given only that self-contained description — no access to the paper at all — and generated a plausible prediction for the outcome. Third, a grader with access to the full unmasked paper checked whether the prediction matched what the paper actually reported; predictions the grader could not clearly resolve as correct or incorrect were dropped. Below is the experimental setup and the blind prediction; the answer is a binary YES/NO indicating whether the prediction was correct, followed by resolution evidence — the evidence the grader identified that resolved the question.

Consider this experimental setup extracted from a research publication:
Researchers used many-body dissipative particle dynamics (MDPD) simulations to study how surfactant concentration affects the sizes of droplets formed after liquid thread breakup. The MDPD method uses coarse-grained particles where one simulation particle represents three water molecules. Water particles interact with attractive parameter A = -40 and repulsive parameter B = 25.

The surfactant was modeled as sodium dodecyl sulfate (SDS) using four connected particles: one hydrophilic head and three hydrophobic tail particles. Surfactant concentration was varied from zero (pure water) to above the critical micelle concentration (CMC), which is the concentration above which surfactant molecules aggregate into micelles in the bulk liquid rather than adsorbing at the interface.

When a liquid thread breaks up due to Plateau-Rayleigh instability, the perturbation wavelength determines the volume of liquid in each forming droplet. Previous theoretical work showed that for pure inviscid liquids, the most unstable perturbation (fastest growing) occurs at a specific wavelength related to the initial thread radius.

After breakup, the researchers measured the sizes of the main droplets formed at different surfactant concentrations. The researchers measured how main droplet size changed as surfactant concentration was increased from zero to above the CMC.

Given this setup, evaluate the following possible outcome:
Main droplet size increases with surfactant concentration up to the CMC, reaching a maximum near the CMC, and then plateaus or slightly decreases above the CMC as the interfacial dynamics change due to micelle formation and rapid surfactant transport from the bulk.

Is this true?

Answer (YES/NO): NO